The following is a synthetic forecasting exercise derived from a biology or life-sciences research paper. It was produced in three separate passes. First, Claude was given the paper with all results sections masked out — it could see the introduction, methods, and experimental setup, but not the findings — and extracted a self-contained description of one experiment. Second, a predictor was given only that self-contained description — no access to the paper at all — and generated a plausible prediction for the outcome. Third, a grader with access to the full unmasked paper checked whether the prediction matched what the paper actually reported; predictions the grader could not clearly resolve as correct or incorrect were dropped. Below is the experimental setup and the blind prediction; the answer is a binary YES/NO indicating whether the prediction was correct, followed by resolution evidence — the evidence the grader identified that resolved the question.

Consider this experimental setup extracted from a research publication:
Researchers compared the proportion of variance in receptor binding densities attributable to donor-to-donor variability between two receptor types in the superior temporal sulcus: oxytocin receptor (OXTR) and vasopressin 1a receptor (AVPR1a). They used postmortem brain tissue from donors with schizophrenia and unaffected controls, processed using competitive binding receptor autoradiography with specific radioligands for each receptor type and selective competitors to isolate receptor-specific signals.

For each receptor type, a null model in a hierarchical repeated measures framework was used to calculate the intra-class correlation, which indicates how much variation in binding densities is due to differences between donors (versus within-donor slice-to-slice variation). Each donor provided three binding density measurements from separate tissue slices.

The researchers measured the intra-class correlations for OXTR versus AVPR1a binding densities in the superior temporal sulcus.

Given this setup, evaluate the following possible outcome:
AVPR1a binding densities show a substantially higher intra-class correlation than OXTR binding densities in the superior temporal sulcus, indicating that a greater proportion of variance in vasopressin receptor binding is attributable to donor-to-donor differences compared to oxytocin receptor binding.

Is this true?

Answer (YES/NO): YES